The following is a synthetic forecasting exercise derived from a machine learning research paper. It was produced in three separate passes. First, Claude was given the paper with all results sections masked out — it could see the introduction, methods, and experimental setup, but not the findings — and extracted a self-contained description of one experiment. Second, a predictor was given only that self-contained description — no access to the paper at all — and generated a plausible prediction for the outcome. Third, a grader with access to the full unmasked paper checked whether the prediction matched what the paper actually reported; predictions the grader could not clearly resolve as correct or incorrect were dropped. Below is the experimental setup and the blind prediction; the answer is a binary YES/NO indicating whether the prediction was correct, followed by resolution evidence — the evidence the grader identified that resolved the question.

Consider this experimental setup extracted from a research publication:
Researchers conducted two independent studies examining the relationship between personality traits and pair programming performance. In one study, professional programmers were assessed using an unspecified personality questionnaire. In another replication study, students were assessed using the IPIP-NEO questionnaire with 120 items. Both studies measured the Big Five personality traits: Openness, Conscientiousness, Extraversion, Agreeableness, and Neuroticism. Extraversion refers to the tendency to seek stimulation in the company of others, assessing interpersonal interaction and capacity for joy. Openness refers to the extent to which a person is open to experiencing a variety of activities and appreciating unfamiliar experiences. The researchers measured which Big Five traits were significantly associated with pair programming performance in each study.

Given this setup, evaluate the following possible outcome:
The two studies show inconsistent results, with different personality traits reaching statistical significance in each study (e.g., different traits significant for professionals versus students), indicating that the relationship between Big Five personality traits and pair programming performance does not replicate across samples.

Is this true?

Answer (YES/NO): YES